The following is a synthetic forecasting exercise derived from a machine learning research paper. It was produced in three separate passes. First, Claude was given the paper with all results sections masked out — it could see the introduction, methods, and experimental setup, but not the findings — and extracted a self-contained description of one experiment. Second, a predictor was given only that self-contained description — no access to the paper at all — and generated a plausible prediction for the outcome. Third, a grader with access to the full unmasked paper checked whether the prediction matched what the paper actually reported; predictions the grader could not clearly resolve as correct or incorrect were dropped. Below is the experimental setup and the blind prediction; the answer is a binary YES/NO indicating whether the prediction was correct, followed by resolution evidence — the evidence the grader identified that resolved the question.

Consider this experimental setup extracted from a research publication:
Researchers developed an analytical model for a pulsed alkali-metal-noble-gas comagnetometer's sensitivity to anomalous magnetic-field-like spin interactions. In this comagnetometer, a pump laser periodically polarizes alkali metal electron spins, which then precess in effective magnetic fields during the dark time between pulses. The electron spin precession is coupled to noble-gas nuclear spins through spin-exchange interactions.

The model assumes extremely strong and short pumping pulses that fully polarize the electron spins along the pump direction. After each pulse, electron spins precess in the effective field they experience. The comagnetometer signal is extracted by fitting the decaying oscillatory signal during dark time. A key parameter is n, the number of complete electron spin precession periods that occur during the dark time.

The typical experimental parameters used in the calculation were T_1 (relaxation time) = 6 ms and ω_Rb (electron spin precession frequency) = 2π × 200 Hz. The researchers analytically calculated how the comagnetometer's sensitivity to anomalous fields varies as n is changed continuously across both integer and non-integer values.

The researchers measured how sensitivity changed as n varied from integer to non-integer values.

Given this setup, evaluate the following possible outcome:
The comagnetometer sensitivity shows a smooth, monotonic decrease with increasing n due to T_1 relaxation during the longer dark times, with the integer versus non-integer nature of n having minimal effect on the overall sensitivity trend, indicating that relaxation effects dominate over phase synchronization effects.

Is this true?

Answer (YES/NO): NO